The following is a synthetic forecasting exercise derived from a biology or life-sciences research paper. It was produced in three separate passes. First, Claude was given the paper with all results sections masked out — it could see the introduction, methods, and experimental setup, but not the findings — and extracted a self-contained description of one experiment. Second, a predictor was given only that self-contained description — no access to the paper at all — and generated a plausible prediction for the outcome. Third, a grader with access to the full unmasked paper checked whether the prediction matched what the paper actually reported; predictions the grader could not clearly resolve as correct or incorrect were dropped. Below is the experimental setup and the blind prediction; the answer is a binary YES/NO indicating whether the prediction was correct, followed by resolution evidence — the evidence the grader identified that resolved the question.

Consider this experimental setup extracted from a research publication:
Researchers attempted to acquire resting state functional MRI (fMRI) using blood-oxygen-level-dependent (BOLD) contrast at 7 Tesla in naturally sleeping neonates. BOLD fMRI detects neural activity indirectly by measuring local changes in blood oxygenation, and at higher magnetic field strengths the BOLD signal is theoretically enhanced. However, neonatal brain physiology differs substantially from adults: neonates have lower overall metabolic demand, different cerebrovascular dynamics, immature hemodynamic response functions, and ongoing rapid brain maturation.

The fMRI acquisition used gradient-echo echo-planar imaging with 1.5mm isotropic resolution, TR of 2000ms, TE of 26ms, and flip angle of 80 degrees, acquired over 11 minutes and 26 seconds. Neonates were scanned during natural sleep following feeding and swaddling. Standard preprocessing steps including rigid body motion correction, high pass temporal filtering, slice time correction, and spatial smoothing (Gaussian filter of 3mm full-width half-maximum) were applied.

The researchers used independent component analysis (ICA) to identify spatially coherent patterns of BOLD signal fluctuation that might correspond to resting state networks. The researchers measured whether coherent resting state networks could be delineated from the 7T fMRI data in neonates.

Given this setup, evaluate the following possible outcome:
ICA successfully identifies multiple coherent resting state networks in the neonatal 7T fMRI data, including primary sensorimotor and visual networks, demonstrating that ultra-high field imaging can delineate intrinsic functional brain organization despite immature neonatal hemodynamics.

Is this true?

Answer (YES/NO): NO